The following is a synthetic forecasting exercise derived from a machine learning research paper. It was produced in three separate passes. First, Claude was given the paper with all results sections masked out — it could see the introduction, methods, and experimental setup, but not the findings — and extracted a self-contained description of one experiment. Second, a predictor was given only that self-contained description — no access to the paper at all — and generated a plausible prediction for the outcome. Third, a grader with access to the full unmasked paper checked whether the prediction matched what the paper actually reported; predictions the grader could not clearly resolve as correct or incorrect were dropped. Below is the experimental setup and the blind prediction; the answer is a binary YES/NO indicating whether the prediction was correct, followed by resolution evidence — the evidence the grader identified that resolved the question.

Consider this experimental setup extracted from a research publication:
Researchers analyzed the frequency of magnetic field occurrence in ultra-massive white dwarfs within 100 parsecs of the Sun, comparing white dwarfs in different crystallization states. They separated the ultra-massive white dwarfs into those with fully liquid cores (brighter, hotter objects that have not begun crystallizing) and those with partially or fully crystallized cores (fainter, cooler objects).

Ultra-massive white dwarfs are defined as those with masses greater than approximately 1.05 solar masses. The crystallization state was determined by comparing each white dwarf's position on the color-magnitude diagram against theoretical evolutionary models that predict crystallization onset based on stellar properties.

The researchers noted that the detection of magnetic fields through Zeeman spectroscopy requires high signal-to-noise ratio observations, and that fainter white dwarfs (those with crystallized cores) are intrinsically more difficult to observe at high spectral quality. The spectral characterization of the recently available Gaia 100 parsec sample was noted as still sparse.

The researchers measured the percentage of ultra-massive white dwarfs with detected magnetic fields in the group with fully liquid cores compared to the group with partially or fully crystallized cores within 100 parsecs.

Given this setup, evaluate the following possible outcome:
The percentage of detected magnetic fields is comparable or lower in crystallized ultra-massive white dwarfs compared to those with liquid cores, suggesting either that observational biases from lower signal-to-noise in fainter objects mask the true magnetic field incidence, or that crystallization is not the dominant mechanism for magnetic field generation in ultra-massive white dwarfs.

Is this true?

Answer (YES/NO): YES